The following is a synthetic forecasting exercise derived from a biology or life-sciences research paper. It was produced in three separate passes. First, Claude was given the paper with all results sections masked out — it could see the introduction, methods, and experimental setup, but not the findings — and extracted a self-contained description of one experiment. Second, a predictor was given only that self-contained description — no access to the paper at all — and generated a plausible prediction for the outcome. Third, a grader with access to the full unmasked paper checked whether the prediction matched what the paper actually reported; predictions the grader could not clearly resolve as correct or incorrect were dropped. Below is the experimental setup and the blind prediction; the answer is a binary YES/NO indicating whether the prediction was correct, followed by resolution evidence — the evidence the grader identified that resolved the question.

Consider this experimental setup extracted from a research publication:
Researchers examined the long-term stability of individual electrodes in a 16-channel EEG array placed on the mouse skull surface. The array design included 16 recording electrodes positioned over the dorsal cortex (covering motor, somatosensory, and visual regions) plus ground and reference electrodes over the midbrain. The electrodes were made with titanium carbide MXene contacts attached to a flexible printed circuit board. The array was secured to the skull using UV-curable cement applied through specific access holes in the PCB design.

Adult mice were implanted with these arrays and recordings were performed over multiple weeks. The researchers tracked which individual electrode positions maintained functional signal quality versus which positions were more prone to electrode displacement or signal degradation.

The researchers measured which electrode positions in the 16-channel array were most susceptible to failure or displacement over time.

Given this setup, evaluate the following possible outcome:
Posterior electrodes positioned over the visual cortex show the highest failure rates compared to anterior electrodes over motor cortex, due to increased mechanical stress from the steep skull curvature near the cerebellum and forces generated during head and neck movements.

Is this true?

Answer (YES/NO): NO